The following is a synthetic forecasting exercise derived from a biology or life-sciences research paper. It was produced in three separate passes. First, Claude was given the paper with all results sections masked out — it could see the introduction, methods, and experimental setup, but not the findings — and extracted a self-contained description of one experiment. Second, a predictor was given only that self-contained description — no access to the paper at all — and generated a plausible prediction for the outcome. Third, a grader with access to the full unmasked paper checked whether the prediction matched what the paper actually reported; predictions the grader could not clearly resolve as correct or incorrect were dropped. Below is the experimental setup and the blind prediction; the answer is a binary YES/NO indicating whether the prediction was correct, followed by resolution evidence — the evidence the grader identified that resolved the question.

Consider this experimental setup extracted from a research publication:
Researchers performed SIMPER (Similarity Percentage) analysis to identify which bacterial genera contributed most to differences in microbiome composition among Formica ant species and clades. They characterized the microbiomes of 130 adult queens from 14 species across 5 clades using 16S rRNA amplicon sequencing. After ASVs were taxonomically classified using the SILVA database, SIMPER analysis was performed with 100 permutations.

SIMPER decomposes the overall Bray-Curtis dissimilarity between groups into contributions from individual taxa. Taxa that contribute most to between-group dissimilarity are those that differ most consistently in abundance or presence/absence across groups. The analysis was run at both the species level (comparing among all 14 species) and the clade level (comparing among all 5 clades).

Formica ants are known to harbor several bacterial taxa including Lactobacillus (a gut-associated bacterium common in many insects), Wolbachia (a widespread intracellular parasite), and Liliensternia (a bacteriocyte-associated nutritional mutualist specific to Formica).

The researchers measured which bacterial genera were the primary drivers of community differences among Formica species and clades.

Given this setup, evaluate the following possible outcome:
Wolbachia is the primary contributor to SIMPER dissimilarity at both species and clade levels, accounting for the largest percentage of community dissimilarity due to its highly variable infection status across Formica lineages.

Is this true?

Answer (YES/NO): YES